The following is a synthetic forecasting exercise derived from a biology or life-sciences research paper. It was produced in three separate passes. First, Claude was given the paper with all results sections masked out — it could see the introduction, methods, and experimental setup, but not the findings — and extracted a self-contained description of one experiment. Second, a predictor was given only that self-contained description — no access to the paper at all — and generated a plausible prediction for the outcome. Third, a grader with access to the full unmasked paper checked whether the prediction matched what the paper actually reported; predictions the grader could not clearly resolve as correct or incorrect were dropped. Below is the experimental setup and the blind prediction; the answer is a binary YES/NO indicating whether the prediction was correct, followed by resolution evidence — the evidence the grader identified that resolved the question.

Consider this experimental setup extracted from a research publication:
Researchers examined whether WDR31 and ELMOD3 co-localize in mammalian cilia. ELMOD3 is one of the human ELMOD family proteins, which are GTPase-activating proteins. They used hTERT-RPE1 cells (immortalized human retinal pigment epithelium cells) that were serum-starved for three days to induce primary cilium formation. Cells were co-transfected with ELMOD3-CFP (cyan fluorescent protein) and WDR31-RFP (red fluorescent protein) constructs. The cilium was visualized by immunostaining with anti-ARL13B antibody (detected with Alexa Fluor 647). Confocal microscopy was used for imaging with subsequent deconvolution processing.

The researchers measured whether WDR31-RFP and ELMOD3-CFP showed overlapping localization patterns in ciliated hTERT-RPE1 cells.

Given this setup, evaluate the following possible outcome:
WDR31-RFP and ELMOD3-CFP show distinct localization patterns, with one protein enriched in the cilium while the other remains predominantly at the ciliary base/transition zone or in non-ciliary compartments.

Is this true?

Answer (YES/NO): NO